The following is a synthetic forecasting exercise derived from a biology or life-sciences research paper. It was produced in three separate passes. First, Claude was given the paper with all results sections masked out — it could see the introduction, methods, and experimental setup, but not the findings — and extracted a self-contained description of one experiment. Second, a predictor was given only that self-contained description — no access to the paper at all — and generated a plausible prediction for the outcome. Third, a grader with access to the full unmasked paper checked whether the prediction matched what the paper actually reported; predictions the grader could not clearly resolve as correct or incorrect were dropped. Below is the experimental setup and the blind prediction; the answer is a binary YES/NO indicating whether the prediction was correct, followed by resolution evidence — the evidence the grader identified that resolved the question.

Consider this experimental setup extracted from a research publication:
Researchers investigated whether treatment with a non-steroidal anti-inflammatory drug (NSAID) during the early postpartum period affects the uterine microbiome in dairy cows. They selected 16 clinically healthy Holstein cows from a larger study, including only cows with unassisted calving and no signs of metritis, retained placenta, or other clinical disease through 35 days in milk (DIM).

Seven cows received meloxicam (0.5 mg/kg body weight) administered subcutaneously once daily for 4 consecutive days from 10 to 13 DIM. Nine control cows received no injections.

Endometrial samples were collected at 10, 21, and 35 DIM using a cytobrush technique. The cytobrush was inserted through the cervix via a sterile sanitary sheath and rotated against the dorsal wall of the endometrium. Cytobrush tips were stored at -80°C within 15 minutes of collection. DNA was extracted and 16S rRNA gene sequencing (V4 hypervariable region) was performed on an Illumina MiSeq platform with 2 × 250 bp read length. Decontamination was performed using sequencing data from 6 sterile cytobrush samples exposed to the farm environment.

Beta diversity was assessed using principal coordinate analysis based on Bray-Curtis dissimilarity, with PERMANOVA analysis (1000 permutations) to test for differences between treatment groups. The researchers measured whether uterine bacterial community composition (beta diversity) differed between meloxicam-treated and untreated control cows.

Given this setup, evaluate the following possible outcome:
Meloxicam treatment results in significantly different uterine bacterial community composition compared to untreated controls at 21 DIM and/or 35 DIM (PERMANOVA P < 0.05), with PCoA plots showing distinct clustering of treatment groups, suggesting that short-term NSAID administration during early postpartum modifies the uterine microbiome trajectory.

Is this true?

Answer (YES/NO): NO